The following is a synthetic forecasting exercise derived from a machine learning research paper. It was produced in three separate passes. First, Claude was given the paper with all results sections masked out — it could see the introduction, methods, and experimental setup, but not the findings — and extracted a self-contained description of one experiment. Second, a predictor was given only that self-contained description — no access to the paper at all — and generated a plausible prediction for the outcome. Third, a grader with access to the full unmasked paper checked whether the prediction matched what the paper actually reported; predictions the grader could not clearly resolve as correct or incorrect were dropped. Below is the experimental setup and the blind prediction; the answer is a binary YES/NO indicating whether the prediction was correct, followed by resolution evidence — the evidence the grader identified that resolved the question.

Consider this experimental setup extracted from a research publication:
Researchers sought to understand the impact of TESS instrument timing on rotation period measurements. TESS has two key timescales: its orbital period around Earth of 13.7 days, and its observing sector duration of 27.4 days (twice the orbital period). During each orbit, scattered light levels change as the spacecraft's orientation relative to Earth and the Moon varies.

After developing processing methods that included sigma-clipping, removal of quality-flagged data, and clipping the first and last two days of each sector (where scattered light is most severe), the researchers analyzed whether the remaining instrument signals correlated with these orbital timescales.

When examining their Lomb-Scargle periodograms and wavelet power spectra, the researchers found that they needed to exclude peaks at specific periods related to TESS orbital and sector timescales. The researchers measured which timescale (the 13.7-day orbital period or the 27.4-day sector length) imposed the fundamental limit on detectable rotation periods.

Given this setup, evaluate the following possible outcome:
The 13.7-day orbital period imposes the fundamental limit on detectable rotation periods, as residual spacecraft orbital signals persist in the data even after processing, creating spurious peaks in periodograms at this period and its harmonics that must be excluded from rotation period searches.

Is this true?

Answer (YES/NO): YES